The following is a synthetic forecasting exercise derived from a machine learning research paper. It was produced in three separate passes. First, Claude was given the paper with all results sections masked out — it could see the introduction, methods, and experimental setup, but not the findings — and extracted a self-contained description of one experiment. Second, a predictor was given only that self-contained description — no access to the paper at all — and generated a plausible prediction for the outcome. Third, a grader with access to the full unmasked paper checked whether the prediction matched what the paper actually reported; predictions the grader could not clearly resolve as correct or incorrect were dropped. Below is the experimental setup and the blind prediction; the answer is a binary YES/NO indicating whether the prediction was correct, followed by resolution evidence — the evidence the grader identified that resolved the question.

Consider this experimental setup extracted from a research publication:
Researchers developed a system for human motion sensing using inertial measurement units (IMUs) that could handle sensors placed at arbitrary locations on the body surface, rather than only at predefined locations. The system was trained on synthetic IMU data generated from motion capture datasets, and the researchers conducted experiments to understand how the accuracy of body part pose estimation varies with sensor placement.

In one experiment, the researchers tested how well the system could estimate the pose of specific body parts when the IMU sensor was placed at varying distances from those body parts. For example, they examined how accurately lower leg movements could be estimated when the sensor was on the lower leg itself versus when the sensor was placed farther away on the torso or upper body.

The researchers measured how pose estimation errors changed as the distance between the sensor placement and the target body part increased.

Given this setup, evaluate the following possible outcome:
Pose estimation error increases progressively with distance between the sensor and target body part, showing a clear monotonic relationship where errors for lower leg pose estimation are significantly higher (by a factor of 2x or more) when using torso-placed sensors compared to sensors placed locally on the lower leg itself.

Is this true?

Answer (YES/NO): NO